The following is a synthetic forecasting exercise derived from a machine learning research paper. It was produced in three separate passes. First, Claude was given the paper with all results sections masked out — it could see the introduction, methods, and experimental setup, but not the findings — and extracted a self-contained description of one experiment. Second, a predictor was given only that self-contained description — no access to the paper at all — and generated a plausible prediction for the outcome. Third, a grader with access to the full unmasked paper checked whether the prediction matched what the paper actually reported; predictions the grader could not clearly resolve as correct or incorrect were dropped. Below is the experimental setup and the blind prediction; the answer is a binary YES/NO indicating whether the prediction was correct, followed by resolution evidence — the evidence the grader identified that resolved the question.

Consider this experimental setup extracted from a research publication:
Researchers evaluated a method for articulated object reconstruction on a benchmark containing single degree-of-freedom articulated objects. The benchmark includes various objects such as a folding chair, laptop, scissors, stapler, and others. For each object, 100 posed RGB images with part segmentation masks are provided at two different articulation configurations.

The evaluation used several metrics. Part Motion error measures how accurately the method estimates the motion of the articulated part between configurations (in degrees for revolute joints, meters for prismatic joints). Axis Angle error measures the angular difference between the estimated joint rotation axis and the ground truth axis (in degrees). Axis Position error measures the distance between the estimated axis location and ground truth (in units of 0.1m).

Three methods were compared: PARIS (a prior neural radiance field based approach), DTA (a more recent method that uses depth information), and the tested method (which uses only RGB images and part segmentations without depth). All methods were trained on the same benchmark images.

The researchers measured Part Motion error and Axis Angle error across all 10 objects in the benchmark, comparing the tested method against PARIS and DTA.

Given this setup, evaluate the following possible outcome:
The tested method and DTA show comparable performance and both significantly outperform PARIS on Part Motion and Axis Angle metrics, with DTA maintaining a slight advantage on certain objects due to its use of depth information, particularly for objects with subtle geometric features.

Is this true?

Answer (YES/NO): NO